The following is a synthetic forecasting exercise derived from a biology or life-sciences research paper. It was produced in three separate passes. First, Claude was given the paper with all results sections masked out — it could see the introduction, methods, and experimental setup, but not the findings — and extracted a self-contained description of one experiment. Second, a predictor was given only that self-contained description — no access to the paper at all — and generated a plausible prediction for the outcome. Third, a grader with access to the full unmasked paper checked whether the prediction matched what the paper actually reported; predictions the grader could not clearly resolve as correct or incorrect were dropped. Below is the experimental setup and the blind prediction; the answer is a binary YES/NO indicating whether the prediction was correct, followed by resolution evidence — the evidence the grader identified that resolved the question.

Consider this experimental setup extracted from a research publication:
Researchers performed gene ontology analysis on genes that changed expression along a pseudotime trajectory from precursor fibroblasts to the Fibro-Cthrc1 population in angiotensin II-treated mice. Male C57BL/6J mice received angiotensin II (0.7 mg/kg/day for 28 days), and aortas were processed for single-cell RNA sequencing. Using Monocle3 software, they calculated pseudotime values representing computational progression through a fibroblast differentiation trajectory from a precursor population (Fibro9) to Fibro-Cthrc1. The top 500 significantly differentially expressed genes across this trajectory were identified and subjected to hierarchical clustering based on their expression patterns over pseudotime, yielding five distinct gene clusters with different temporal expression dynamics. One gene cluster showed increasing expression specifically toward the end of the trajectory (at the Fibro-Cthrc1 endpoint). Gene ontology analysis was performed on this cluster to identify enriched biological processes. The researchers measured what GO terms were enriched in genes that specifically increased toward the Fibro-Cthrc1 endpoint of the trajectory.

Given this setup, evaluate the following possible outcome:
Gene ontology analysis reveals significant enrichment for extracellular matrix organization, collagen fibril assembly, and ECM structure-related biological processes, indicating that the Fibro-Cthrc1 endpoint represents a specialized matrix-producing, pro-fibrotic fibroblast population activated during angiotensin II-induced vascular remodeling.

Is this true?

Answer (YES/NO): YES